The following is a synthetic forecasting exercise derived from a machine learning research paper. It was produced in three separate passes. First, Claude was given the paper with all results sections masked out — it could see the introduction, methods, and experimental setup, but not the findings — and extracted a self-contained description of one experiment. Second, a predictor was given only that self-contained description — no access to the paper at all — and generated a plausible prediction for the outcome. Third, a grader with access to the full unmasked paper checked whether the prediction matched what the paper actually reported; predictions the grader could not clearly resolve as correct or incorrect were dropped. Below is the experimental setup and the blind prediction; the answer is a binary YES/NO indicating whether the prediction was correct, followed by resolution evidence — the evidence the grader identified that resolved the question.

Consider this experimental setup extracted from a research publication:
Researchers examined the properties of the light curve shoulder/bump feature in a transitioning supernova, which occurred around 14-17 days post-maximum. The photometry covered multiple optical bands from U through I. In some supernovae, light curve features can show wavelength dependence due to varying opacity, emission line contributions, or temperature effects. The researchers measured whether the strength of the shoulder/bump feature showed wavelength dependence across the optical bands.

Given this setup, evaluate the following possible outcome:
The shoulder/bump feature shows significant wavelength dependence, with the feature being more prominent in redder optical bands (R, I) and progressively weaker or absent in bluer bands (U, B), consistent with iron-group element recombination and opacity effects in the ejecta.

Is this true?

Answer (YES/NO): NO